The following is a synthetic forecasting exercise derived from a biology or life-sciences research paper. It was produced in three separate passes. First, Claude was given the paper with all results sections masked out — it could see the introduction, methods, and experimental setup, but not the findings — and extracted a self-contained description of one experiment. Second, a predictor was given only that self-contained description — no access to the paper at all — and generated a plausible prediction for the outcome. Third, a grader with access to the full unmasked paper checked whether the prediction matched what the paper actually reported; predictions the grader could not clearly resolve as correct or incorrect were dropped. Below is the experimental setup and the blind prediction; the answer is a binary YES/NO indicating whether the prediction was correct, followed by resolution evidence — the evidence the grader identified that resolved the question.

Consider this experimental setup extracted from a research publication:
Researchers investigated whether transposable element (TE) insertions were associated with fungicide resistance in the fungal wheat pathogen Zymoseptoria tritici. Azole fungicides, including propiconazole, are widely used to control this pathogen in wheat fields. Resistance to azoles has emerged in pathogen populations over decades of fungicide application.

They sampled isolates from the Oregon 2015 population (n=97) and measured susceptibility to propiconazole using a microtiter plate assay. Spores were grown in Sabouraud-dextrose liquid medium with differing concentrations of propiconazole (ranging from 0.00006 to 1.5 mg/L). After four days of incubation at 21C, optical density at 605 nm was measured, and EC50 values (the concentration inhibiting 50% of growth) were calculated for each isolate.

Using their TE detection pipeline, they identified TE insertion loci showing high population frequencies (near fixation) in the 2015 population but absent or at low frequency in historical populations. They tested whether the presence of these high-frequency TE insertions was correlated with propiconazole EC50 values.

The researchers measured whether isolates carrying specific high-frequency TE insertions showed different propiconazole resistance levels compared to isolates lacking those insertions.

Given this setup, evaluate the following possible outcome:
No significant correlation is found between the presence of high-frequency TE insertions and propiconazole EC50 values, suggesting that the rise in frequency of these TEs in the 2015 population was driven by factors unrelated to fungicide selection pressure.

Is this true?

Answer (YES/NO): NO